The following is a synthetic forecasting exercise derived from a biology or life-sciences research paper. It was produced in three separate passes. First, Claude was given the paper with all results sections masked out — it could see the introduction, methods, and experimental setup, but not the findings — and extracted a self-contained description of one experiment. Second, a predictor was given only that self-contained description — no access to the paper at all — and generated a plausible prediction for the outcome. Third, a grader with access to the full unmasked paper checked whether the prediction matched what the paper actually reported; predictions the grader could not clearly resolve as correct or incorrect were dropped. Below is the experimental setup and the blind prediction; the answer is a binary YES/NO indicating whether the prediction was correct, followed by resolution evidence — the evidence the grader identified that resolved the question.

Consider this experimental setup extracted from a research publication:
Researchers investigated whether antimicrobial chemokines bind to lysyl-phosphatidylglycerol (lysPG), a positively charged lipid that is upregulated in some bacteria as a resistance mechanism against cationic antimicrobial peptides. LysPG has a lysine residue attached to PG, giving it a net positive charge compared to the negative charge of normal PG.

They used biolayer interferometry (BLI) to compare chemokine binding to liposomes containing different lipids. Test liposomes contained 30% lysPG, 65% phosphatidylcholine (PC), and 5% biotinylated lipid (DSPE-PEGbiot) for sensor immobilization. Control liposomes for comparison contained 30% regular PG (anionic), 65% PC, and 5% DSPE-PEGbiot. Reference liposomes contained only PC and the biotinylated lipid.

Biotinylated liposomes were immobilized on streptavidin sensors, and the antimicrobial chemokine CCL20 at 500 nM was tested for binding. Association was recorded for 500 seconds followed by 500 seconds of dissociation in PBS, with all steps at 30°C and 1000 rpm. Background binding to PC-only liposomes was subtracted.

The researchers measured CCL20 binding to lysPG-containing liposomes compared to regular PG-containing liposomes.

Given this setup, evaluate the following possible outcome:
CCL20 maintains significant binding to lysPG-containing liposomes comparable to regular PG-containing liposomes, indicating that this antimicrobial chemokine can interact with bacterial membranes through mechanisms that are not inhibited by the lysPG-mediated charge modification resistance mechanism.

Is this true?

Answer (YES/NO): NO